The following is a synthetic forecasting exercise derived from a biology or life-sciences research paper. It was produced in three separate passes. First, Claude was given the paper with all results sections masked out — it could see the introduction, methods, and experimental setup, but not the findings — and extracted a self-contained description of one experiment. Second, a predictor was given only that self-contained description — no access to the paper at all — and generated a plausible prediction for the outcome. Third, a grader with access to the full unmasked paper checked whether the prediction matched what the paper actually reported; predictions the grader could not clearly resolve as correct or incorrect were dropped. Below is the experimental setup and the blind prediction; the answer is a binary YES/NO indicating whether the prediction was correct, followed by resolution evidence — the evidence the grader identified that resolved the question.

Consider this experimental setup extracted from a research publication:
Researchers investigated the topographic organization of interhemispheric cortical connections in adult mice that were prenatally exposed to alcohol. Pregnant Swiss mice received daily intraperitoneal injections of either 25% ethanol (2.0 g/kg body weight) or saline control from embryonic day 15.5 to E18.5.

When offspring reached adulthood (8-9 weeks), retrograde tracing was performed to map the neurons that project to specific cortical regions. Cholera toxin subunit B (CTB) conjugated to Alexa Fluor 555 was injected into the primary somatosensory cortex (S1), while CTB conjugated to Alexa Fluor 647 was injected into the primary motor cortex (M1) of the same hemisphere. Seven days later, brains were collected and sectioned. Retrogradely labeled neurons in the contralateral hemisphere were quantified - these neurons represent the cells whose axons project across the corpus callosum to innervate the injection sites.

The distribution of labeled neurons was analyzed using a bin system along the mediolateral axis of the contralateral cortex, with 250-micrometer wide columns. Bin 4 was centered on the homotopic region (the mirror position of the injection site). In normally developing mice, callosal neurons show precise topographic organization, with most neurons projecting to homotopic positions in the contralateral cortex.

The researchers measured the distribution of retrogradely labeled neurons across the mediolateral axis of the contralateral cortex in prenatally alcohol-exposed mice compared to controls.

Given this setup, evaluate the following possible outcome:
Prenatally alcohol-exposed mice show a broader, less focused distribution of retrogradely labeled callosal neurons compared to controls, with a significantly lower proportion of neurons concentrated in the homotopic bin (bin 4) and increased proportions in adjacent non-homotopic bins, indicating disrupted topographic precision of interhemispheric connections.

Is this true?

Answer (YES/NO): YES